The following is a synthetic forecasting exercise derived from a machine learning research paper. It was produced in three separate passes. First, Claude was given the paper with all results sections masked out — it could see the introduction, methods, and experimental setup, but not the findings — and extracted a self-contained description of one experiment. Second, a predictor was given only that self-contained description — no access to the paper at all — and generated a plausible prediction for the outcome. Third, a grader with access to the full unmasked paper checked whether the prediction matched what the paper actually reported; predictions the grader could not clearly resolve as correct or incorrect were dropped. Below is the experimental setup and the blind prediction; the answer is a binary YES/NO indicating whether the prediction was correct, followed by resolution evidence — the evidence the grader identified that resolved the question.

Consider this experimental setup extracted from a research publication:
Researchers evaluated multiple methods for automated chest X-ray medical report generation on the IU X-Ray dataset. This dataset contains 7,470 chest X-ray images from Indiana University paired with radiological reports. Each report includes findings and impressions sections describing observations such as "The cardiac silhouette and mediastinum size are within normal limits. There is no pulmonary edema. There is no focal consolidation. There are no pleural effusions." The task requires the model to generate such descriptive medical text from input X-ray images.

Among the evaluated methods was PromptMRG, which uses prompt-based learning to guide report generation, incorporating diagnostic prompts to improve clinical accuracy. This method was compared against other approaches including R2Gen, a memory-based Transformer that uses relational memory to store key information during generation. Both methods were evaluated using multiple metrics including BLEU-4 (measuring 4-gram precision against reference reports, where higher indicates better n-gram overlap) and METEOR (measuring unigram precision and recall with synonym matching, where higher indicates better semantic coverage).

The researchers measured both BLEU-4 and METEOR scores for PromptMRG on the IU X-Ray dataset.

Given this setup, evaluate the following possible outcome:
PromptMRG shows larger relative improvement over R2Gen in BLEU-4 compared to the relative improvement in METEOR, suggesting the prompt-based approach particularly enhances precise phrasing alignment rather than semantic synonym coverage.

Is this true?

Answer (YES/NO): NO